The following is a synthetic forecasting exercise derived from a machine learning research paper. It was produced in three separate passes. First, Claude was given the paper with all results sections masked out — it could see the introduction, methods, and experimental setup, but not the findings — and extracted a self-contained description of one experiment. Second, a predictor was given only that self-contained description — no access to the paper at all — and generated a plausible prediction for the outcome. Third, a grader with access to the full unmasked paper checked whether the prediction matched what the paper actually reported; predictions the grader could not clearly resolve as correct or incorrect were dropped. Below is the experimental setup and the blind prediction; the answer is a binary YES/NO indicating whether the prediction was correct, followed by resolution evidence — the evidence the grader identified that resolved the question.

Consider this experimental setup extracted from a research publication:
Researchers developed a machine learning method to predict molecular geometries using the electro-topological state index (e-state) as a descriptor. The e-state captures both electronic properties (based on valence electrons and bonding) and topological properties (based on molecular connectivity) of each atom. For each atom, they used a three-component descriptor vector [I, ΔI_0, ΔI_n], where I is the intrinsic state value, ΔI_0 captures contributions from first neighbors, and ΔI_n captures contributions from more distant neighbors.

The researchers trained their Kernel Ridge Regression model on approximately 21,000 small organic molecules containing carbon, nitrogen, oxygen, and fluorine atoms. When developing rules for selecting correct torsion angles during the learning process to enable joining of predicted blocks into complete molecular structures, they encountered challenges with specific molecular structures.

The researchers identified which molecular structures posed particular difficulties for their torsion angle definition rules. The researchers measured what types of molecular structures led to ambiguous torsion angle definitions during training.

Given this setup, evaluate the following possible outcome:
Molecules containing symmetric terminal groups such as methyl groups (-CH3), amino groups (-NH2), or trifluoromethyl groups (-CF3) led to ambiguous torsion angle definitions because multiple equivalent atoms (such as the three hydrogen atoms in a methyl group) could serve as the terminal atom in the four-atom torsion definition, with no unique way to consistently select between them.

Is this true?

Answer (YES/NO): NO